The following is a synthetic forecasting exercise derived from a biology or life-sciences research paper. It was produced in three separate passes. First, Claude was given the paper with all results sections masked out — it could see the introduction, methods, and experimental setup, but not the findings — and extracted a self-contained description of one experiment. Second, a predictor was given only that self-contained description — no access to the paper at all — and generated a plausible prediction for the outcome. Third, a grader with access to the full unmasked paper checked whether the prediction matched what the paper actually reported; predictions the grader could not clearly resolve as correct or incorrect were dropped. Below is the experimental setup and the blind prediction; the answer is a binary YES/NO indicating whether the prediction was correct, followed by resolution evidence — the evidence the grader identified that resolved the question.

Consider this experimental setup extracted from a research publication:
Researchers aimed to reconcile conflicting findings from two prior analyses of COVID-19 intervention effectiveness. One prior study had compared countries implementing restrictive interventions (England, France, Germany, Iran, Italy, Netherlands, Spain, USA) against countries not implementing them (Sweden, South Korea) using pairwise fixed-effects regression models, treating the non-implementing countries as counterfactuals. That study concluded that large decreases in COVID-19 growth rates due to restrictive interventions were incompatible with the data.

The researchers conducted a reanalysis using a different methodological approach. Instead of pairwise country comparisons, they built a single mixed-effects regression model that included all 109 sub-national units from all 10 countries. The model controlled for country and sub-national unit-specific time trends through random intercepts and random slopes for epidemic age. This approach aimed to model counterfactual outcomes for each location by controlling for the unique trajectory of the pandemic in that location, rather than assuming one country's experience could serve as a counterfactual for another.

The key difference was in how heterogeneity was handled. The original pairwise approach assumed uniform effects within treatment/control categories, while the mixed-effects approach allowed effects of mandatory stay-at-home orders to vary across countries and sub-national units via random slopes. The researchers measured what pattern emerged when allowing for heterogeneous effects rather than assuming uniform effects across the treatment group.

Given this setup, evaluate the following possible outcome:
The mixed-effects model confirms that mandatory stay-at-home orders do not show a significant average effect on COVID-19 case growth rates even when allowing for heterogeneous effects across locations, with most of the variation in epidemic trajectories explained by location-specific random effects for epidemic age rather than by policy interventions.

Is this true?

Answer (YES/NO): NO